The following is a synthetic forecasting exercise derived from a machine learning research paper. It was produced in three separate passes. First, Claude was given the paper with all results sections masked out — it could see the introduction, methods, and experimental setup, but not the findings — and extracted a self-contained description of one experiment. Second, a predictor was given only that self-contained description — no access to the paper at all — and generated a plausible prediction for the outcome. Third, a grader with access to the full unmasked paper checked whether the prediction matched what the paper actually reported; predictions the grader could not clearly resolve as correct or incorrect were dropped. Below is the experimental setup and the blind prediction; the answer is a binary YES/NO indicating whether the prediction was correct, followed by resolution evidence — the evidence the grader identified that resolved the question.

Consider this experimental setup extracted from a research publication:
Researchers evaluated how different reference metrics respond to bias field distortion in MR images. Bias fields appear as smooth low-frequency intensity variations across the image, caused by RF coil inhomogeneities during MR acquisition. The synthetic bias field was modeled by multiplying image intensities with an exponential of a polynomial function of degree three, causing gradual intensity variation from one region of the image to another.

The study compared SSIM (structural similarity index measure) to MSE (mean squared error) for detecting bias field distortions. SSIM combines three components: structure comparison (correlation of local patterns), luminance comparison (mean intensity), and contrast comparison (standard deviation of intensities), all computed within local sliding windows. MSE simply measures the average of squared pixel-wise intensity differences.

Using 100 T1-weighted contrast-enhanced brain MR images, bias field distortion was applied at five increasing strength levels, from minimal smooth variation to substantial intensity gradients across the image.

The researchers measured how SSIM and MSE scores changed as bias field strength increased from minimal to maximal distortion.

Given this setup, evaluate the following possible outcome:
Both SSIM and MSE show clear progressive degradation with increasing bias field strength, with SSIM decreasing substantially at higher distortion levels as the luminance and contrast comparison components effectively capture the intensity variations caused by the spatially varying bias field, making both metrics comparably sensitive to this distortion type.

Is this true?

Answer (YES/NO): NO